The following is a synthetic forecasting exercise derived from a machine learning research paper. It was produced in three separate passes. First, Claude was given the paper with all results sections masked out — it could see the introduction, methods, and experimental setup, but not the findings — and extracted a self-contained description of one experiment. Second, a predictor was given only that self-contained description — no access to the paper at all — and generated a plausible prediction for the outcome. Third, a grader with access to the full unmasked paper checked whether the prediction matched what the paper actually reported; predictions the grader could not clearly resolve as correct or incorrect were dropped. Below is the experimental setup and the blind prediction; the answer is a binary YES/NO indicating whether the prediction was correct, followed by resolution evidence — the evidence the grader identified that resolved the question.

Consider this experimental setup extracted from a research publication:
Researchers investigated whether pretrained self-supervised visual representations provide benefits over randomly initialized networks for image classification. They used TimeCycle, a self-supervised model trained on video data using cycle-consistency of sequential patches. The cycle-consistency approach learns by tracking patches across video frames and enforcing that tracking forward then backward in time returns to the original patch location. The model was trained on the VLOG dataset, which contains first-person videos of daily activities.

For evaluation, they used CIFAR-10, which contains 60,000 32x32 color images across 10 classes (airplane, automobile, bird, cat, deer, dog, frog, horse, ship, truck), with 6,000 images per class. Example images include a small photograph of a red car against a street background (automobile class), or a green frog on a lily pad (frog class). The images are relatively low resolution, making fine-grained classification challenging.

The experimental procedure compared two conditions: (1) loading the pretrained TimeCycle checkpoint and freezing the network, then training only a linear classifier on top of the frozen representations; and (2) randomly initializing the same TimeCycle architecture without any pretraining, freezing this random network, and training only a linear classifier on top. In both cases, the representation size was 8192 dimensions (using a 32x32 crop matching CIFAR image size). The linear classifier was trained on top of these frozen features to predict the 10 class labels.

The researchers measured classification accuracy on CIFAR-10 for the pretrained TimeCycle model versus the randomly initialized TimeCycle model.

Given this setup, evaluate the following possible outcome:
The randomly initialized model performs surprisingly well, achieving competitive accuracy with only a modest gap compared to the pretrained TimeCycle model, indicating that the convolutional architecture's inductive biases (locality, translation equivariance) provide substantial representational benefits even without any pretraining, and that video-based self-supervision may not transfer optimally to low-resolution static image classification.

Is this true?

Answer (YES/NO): NO